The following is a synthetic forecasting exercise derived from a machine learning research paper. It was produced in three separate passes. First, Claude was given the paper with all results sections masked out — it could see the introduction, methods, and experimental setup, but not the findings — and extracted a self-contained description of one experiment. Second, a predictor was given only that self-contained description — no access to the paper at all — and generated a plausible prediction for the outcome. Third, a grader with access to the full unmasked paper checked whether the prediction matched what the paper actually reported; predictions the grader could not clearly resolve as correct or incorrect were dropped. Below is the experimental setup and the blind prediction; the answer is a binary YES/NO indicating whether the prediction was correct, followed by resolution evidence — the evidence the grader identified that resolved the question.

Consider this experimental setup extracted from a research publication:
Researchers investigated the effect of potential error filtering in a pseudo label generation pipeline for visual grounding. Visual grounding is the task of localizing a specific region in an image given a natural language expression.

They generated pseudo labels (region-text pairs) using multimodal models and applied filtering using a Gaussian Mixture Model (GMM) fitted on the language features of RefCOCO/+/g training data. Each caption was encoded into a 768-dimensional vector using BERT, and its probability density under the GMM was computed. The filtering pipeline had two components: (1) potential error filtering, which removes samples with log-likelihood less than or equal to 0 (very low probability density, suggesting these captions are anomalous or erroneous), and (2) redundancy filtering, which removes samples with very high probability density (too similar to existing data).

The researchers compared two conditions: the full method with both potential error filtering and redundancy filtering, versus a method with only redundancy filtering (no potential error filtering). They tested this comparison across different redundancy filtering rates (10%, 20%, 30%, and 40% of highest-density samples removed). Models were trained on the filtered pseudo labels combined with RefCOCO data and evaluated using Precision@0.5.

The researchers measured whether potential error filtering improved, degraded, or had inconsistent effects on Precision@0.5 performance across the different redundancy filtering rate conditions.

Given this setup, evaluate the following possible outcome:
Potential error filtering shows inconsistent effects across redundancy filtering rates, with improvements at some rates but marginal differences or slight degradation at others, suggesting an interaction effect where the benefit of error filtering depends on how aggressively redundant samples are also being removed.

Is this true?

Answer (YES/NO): NO